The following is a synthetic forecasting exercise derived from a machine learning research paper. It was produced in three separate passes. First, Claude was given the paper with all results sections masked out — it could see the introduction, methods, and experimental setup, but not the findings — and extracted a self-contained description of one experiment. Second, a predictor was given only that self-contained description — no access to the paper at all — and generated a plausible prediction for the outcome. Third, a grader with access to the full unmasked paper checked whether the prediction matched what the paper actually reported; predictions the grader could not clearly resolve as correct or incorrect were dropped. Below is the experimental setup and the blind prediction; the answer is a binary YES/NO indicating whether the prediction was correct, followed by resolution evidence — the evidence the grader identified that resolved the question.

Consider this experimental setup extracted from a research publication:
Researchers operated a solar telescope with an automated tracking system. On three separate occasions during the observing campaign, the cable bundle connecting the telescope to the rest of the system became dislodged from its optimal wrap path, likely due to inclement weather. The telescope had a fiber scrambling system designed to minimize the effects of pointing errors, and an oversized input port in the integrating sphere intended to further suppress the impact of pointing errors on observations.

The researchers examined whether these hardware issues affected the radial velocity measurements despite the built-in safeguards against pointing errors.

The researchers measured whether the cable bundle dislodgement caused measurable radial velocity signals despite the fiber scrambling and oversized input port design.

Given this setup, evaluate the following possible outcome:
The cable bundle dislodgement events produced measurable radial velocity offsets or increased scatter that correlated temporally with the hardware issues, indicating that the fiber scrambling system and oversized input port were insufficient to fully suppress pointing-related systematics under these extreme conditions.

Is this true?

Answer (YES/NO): YES